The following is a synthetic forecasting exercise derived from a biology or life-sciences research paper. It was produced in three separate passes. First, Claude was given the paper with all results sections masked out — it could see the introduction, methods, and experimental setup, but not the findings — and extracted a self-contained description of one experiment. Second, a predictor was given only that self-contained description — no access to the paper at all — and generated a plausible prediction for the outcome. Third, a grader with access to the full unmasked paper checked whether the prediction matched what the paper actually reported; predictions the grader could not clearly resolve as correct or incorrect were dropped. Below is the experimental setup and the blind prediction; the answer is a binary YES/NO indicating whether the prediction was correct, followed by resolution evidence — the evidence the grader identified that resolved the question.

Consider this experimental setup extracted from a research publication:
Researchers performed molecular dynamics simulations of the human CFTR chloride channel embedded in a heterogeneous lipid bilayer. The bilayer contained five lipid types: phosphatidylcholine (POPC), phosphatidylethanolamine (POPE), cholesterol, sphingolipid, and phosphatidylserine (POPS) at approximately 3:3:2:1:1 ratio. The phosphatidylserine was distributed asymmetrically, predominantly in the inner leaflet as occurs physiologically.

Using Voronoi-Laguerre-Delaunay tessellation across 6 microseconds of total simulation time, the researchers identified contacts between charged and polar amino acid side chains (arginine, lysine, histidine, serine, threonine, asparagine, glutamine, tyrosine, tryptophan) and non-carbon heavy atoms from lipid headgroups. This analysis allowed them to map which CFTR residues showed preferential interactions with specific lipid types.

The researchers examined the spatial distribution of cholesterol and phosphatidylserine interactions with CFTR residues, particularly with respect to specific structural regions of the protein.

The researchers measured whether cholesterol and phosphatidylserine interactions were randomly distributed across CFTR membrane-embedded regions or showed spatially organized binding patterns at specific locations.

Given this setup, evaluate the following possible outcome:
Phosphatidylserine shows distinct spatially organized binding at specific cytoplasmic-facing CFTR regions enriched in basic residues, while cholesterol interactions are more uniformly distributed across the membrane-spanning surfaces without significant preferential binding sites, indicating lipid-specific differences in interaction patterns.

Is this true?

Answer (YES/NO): NO